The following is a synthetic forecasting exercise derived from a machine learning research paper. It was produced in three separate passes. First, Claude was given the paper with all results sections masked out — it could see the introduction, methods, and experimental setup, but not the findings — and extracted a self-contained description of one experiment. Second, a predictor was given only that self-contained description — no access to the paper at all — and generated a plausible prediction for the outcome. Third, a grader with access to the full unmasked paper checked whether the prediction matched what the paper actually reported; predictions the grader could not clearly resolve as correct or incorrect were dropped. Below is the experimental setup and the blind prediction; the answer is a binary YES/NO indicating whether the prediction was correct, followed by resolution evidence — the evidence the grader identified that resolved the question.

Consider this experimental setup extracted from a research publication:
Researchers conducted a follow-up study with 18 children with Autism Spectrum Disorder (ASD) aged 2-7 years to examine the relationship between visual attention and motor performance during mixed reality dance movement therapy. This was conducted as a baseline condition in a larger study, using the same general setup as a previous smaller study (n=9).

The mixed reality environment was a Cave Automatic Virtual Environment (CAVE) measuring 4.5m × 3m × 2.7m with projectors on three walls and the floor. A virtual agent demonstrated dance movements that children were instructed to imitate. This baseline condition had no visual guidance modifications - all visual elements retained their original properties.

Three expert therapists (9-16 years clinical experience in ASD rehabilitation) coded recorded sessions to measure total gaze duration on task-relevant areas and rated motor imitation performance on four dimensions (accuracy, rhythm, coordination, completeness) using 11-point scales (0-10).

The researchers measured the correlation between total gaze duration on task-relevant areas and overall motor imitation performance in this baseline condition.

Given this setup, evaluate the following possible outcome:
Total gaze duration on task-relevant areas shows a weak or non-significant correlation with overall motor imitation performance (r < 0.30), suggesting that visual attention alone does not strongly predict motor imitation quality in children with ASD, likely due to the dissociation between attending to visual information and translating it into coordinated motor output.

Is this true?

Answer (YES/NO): NO